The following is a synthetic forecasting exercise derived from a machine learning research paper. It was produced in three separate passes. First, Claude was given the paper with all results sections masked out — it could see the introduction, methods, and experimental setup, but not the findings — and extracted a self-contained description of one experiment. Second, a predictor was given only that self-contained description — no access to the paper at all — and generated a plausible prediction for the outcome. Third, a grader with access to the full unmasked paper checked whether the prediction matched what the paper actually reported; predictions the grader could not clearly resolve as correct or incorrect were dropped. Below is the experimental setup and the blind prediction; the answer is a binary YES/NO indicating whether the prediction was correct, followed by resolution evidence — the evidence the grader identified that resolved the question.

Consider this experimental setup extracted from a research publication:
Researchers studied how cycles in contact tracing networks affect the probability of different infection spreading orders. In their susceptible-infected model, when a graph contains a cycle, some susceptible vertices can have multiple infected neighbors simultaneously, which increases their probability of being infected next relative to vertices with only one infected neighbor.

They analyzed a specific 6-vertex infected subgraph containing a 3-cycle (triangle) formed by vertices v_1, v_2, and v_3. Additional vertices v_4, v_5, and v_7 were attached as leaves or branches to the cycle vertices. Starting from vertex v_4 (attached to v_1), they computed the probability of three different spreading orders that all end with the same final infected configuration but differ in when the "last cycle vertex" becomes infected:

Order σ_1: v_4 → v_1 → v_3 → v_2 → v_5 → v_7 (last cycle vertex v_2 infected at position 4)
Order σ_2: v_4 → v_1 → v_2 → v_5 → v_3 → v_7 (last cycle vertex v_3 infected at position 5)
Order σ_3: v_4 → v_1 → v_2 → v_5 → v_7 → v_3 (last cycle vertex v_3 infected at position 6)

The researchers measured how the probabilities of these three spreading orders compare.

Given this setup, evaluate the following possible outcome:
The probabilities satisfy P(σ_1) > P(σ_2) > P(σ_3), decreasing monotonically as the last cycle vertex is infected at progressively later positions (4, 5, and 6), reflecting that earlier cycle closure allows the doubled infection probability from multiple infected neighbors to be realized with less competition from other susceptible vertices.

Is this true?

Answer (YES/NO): YES